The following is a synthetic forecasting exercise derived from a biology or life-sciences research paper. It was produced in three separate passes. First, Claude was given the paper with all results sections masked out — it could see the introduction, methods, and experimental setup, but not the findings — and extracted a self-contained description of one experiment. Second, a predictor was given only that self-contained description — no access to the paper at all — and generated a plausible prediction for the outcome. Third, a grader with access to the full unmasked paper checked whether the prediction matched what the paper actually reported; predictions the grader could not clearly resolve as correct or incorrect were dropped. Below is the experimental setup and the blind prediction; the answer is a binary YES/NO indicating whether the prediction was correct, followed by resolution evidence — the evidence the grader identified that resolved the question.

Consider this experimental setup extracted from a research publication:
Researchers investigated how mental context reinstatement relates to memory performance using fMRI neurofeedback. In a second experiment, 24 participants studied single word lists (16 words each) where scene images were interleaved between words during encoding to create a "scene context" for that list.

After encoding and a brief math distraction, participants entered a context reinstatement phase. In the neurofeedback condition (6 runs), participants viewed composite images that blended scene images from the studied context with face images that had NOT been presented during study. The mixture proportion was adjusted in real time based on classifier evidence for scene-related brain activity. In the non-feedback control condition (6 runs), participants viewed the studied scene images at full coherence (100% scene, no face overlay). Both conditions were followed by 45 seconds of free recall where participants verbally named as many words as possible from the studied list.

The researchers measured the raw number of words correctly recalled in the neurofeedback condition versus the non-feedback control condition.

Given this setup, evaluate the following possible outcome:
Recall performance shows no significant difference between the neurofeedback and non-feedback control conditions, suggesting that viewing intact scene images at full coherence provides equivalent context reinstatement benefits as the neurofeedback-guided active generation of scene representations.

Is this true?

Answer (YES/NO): YES